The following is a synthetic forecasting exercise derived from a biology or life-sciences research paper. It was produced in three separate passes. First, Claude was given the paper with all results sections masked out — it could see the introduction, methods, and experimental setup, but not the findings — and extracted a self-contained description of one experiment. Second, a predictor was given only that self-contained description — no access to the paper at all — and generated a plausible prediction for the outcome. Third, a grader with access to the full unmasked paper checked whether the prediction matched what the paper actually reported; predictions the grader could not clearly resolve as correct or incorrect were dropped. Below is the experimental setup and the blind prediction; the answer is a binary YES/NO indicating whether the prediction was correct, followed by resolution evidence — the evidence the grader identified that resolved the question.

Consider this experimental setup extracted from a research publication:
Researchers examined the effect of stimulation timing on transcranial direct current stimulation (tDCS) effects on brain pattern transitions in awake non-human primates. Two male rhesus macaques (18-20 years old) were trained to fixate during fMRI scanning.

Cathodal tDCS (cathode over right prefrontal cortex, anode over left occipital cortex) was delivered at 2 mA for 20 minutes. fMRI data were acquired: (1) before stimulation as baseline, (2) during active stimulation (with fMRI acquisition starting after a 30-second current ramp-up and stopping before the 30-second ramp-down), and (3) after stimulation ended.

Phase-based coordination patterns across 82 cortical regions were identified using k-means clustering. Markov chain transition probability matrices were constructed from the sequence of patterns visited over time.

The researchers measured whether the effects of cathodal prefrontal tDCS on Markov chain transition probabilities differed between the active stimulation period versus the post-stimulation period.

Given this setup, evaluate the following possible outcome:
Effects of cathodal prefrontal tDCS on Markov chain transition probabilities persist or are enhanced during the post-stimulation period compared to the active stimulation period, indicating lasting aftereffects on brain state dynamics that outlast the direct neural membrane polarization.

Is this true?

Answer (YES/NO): NO